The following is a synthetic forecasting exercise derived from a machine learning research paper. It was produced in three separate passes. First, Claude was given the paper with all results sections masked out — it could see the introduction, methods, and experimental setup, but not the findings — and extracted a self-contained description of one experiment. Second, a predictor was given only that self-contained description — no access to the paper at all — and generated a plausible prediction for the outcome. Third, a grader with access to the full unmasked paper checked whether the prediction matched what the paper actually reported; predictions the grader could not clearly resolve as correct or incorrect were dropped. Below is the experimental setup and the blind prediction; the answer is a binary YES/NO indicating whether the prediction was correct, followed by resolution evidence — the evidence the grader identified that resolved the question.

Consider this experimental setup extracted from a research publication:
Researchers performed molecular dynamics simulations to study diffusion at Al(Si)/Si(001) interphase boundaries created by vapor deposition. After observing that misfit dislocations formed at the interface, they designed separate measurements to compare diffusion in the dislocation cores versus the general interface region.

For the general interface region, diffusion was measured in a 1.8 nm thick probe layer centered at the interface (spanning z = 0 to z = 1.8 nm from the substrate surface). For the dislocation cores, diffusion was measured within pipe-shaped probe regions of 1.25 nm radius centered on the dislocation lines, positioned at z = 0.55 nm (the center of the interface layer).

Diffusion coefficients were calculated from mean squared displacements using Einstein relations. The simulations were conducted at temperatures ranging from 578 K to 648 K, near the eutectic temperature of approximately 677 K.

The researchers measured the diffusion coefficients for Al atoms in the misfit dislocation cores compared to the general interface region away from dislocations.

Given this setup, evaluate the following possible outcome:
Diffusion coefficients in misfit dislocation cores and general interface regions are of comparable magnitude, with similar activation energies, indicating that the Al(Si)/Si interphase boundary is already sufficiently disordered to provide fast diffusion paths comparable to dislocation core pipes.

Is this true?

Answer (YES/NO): NO